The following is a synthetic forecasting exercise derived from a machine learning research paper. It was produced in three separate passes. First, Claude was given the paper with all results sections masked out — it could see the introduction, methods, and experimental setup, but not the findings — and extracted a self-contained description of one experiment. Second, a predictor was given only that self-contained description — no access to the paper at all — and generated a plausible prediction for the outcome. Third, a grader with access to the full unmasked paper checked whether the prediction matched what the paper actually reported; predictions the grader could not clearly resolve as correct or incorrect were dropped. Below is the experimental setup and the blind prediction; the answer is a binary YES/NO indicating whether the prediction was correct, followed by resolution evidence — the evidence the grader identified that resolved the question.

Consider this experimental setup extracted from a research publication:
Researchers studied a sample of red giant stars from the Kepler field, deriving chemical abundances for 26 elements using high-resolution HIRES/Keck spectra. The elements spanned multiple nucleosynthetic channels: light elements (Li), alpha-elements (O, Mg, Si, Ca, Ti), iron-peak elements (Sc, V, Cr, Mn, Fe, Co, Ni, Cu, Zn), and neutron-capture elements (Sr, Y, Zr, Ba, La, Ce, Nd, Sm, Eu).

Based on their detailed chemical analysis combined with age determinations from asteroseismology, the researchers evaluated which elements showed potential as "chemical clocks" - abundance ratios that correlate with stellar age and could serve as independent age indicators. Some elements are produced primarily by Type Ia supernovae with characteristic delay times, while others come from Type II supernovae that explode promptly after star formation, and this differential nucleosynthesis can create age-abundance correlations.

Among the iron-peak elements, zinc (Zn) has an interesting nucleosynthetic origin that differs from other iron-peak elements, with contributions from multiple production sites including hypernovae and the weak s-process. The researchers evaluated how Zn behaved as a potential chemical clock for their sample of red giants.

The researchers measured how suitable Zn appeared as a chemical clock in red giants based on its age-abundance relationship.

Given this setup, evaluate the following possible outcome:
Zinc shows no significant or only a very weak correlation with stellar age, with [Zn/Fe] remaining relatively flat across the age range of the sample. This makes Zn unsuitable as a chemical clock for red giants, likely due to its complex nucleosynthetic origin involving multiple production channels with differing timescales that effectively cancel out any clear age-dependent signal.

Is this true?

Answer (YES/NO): NO